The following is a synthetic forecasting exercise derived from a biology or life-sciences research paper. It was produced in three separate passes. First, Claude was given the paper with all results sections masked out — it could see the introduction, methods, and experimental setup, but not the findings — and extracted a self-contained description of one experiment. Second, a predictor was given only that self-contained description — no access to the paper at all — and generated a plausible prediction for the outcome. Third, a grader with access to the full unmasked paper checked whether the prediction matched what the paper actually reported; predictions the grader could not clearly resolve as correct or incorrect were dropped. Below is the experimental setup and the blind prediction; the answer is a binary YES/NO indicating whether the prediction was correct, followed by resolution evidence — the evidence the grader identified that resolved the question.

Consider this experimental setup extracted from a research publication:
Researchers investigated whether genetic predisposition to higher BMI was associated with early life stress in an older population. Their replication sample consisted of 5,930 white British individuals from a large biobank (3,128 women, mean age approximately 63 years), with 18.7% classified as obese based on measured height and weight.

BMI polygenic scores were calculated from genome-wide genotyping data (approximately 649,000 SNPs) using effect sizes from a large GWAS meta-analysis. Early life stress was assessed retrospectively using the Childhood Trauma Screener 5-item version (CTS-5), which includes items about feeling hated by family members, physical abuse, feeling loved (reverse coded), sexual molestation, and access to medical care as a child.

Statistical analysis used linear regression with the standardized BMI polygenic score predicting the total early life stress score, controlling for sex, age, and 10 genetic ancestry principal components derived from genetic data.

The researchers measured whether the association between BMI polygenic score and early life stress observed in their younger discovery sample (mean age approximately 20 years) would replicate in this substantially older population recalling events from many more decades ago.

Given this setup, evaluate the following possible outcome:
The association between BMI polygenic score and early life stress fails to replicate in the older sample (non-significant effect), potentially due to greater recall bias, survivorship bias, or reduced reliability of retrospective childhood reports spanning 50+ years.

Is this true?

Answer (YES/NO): NO